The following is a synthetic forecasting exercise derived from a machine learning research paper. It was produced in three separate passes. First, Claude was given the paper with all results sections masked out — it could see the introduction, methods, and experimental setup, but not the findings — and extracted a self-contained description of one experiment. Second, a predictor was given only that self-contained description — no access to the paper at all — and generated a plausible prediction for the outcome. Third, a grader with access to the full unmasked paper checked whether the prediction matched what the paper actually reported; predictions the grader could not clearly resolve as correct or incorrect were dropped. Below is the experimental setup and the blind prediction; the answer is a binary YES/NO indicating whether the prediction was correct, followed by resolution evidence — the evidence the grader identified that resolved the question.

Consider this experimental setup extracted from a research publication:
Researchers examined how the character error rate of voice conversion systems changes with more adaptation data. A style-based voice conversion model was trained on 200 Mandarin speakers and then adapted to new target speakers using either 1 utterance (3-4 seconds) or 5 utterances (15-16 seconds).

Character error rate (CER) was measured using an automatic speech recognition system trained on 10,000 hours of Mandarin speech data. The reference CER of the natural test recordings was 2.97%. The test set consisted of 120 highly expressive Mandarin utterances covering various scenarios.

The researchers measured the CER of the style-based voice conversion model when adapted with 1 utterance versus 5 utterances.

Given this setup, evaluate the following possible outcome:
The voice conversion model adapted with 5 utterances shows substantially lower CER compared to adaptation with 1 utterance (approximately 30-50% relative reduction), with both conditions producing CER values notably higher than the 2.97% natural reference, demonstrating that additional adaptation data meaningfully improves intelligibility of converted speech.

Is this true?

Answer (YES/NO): NO